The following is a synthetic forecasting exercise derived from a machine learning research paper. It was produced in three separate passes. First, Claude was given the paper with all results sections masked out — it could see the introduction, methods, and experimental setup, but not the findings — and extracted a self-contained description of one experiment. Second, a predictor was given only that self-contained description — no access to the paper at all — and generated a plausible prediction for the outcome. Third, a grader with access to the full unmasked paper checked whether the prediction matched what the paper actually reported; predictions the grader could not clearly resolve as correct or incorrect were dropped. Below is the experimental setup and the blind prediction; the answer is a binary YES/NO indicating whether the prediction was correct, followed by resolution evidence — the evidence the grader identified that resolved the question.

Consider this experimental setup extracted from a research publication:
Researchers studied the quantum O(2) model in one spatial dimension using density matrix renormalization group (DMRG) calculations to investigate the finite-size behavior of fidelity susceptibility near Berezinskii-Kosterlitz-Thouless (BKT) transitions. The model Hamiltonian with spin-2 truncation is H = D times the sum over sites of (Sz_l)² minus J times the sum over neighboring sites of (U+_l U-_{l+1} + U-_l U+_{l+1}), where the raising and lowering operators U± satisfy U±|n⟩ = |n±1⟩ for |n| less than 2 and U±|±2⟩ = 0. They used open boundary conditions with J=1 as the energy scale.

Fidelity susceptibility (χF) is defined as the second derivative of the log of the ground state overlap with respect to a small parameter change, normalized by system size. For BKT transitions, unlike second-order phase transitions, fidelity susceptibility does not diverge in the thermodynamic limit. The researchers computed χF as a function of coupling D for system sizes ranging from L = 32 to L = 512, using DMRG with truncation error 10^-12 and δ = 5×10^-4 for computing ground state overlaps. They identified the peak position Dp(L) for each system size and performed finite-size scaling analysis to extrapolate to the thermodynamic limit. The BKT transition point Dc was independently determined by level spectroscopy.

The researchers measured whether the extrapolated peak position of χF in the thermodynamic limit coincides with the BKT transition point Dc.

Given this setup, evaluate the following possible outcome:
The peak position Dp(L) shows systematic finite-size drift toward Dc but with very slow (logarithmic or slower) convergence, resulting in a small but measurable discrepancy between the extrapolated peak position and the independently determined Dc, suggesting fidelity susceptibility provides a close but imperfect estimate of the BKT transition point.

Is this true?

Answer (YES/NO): NO